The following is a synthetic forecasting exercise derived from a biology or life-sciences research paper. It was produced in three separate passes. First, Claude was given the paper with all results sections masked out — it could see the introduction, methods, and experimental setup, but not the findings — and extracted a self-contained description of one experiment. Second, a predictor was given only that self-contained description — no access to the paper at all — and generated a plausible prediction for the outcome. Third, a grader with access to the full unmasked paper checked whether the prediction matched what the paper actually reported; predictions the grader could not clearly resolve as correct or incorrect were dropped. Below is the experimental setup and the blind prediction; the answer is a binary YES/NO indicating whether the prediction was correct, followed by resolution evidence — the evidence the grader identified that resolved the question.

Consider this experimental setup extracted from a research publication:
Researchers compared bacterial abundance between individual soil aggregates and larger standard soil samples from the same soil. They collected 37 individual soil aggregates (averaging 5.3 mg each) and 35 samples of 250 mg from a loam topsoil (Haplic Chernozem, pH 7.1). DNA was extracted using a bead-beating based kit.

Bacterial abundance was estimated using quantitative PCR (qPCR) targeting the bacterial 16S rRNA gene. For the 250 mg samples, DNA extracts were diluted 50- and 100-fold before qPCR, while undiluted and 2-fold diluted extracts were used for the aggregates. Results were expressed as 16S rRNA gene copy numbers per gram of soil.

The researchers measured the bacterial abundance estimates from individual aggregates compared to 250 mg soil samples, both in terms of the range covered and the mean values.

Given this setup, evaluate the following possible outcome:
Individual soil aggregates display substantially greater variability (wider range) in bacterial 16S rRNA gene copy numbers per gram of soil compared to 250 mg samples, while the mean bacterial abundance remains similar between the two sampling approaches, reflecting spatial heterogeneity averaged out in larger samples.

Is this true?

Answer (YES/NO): NO